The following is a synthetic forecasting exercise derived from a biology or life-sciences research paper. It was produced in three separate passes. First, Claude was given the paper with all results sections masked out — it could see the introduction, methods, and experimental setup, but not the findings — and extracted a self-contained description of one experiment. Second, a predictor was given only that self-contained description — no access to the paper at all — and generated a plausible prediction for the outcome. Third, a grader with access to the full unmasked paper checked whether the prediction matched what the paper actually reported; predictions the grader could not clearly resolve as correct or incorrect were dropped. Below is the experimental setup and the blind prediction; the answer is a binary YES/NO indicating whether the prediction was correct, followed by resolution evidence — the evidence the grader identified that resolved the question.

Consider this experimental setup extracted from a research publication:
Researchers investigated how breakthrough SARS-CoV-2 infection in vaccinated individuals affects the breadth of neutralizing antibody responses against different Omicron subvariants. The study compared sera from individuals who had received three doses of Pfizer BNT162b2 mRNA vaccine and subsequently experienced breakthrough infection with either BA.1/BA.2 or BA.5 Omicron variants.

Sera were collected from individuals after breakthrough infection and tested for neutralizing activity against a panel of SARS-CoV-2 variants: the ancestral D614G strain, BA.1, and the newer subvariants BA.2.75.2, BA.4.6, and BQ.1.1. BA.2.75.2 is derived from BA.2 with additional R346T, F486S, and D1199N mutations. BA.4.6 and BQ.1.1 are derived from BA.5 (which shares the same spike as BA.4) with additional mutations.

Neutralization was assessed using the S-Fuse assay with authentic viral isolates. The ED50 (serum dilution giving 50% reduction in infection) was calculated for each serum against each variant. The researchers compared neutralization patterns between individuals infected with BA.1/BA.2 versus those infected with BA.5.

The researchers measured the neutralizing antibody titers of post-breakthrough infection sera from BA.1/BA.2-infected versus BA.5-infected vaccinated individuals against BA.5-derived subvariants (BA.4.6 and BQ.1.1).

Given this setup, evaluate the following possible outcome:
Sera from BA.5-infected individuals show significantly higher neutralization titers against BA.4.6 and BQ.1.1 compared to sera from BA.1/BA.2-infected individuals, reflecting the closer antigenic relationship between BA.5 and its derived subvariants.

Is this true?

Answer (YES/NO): YES